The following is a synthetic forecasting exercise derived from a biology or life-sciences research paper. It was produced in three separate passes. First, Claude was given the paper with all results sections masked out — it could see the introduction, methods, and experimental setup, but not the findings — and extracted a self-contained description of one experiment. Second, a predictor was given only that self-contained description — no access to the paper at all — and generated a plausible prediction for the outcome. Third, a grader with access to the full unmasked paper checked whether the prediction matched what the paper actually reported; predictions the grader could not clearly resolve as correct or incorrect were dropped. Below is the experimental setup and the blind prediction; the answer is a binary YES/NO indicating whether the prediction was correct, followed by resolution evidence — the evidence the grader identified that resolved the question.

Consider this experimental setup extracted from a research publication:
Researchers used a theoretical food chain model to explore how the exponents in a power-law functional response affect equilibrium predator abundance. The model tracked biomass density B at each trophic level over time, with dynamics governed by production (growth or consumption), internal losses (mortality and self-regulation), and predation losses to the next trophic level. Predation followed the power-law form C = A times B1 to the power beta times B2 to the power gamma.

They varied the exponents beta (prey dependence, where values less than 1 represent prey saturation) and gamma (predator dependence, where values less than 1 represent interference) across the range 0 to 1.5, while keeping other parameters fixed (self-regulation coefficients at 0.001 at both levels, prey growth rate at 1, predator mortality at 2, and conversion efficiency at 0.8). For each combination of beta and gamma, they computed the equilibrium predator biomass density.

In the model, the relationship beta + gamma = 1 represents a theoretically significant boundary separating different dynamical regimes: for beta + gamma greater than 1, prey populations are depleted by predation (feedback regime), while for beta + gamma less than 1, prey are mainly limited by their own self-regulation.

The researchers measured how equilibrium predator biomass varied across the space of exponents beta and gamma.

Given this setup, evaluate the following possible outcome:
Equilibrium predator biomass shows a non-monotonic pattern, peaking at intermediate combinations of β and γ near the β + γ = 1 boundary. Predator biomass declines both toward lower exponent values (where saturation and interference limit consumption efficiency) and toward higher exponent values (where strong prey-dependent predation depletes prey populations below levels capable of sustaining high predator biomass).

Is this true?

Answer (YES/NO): YES